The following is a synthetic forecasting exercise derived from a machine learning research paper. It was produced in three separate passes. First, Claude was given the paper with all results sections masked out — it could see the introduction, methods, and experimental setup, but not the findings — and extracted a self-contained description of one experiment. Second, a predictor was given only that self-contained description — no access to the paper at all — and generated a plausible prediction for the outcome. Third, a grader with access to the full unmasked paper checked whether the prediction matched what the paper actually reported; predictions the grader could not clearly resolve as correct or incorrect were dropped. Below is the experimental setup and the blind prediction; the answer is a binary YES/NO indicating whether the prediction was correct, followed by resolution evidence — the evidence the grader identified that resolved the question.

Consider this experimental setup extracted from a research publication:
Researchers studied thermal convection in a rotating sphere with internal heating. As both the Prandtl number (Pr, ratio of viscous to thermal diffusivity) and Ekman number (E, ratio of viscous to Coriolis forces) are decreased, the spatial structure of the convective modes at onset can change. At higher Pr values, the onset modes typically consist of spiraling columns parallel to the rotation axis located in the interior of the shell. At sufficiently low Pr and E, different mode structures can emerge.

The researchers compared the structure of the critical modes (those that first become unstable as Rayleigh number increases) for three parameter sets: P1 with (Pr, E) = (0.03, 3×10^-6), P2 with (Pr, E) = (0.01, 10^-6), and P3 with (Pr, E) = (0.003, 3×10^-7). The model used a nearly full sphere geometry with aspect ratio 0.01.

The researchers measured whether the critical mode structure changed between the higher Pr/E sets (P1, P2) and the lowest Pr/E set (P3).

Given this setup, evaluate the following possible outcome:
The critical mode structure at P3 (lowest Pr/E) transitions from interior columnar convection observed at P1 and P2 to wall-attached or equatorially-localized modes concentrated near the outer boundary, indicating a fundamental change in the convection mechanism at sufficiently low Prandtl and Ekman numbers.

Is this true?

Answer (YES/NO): YES